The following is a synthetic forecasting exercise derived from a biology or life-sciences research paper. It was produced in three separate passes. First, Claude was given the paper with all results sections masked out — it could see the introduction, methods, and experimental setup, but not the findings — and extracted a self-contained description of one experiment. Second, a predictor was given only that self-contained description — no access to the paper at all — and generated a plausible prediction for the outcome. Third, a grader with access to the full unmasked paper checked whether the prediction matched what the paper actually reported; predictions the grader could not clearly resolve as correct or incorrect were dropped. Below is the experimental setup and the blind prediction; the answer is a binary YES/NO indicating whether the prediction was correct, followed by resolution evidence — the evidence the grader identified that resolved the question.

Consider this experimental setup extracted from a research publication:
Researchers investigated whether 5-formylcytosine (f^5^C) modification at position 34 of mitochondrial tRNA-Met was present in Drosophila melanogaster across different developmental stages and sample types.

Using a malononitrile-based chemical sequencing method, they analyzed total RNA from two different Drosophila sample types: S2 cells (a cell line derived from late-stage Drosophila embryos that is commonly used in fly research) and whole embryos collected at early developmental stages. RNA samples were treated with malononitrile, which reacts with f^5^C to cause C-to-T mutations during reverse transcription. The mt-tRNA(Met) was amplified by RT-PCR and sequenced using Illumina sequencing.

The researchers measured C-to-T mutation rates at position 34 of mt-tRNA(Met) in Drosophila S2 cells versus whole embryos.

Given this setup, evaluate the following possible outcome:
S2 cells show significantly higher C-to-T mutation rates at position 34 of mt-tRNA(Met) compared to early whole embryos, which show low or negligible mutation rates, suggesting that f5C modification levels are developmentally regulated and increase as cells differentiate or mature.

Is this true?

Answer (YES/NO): NO